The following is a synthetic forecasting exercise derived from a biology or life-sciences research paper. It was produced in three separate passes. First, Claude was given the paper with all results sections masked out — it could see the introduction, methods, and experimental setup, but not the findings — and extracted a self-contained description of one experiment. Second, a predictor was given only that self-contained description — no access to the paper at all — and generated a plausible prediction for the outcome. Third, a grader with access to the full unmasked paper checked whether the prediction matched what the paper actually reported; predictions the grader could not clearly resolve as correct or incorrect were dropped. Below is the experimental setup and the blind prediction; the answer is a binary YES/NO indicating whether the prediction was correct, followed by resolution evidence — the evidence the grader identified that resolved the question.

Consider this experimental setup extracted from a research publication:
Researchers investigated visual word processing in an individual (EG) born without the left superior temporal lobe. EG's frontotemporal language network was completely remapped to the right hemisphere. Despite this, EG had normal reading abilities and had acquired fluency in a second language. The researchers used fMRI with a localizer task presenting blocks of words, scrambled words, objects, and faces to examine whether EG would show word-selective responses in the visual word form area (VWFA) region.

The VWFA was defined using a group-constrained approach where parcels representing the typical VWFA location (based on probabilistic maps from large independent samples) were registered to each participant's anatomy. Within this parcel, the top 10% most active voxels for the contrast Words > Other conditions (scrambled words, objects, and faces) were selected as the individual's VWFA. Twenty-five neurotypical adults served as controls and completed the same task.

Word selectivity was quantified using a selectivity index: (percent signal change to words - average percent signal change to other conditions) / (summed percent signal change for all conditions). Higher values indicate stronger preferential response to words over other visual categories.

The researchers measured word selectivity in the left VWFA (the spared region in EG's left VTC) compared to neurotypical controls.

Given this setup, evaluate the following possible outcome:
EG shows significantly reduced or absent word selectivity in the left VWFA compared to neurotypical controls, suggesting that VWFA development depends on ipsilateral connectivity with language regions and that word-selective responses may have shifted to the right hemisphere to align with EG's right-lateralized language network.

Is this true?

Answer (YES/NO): NO